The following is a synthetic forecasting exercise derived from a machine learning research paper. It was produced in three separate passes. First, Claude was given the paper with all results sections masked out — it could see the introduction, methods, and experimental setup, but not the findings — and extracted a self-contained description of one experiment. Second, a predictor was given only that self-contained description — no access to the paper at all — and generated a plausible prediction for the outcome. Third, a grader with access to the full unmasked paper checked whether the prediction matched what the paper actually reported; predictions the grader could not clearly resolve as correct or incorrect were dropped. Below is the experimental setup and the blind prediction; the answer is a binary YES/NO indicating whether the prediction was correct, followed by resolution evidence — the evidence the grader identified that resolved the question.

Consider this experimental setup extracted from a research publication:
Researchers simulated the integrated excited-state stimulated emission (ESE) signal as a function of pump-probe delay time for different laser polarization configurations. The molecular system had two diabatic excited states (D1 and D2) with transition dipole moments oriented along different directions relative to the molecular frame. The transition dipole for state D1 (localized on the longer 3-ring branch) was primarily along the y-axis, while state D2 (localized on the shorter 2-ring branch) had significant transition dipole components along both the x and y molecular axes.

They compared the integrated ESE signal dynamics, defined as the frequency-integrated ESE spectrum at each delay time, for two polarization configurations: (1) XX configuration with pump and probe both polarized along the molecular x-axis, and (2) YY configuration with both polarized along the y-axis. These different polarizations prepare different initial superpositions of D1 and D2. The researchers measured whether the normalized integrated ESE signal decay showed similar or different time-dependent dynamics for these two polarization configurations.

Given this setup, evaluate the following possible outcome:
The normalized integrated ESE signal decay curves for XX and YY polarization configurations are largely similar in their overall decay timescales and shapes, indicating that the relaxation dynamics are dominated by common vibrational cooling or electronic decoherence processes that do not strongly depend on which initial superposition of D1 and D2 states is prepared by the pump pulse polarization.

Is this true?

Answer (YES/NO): NO